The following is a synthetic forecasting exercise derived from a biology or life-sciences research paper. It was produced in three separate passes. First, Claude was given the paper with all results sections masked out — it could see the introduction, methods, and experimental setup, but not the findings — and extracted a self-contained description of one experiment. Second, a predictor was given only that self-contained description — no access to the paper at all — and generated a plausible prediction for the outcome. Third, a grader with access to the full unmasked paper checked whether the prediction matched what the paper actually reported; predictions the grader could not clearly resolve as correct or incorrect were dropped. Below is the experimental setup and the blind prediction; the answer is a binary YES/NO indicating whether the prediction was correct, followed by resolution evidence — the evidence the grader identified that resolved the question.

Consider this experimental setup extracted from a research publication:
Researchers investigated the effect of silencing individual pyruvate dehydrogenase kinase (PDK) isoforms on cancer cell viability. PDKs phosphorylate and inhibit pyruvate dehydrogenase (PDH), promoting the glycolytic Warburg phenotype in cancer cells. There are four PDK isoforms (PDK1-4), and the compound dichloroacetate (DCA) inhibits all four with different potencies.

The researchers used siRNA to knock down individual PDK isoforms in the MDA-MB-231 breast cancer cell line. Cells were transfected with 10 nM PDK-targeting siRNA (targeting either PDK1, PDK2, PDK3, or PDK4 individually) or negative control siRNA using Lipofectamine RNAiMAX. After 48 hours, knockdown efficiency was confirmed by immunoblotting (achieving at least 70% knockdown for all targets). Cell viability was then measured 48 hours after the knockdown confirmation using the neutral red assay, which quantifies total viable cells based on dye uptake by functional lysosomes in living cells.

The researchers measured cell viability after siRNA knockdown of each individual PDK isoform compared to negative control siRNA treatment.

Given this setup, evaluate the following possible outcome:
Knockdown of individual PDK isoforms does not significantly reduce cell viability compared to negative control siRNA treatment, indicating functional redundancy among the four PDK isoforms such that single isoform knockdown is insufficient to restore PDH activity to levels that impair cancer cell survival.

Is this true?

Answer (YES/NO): NO